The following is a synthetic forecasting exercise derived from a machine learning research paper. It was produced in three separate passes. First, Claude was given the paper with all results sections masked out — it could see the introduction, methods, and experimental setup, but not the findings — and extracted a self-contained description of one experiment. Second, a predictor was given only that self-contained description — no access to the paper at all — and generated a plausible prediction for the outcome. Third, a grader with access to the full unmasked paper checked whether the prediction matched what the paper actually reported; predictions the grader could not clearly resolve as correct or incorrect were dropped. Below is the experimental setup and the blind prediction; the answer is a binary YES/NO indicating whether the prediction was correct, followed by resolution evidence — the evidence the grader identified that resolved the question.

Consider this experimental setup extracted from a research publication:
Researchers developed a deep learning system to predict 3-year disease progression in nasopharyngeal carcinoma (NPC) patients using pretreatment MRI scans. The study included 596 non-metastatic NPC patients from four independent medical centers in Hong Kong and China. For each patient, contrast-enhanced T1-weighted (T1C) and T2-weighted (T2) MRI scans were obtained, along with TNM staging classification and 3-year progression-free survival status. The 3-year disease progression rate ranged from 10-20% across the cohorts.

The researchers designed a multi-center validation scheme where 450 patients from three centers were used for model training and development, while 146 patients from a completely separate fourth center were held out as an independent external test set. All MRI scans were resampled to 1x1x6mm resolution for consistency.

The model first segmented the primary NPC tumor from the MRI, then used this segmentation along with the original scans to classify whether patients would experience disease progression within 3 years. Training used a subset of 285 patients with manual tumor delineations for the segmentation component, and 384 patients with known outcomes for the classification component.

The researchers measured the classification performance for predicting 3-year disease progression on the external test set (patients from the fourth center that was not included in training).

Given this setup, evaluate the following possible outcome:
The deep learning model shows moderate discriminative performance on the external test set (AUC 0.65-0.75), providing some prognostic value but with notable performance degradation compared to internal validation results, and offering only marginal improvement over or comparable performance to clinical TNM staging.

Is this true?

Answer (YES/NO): YES